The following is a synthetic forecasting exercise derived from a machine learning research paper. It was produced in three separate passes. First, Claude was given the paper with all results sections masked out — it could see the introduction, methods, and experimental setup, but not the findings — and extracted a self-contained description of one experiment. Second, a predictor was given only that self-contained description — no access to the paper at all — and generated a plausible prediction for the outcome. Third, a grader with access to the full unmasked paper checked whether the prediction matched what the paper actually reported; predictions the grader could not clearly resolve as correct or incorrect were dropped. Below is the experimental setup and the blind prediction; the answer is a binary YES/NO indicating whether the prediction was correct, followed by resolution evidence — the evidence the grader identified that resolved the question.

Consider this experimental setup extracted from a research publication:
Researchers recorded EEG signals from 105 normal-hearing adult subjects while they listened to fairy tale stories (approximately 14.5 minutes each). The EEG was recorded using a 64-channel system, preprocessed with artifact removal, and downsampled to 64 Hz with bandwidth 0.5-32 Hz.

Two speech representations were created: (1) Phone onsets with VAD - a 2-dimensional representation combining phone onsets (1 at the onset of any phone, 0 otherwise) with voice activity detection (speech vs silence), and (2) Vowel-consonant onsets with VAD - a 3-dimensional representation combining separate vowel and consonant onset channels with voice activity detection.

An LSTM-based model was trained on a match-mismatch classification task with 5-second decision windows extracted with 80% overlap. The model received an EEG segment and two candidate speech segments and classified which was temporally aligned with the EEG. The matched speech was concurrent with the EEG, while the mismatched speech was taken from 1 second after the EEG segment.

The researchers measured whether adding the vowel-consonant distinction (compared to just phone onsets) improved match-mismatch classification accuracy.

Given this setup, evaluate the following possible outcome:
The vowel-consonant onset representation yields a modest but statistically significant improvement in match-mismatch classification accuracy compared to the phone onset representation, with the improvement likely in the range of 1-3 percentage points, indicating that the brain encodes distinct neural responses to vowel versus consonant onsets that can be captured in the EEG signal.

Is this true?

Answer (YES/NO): YES